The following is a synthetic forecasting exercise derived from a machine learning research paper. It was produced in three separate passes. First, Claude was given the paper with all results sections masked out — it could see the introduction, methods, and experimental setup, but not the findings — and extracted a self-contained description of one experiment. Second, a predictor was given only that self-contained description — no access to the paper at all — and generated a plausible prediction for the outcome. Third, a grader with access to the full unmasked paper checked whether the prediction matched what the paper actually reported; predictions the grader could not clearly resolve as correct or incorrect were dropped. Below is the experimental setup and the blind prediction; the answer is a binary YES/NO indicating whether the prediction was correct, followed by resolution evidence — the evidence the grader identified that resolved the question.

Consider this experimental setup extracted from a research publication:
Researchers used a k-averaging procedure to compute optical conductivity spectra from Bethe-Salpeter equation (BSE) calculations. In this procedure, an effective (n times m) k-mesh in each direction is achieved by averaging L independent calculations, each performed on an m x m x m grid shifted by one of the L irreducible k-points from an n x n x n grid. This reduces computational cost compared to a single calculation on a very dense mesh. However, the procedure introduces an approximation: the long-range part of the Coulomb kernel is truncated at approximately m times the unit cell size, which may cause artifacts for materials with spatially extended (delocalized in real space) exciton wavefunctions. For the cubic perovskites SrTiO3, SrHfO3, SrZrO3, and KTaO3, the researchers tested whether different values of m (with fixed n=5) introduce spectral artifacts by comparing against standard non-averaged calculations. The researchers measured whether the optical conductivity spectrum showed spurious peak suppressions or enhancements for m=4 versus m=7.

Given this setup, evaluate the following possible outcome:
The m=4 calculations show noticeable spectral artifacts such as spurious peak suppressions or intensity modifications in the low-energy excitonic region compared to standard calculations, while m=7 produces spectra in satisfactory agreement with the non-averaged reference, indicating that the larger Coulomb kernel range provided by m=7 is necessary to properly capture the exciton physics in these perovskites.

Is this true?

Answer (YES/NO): NO